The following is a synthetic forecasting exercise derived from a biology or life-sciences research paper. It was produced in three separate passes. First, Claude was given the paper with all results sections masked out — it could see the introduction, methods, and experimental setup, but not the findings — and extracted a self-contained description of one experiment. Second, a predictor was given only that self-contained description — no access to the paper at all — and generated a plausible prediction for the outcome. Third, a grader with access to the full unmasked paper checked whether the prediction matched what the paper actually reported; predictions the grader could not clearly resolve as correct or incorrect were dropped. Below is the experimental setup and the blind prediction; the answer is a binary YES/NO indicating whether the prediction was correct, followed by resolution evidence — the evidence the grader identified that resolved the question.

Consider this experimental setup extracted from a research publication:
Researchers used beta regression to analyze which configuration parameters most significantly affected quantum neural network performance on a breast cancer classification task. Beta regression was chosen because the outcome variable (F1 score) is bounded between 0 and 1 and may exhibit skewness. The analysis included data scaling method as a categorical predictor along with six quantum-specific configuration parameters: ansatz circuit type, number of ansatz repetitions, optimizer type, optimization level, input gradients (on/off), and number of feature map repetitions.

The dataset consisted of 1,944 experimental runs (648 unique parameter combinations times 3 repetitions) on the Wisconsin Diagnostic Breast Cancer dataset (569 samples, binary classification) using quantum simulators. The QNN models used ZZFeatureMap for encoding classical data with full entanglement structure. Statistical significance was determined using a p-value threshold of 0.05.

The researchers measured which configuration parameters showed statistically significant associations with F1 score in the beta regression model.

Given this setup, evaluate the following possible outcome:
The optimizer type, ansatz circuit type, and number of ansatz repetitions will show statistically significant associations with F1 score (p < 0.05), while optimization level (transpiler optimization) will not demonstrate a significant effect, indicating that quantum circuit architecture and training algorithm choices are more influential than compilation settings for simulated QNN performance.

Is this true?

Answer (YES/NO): NO